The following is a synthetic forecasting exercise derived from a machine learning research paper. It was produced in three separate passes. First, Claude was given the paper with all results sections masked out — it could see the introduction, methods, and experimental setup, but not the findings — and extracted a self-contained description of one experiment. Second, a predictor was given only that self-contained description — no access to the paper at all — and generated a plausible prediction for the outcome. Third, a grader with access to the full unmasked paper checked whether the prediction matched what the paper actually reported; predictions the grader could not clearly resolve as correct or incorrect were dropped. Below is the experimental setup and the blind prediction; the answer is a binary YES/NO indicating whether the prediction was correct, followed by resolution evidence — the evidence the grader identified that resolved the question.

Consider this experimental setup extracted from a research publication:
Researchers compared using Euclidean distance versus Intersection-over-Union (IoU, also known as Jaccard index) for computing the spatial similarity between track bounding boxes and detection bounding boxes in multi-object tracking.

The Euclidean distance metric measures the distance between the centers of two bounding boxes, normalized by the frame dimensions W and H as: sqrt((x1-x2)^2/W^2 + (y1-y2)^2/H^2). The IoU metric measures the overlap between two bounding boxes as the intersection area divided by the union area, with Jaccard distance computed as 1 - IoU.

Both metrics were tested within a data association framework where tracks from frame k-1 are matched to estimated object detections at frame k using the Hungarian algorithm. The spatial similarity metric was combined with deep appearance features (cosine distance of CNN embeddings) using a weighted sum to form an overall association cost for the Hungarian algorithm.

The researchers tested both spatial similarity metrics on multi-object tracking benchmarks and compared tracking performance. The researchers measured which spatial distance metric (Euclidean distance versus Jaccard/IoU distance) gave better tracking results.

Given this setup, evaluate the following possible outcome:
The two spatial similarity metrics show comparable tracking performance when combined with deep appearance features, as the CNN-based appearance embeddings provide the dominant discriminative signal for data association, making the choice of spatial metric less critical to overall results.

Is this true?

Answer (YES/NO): NO